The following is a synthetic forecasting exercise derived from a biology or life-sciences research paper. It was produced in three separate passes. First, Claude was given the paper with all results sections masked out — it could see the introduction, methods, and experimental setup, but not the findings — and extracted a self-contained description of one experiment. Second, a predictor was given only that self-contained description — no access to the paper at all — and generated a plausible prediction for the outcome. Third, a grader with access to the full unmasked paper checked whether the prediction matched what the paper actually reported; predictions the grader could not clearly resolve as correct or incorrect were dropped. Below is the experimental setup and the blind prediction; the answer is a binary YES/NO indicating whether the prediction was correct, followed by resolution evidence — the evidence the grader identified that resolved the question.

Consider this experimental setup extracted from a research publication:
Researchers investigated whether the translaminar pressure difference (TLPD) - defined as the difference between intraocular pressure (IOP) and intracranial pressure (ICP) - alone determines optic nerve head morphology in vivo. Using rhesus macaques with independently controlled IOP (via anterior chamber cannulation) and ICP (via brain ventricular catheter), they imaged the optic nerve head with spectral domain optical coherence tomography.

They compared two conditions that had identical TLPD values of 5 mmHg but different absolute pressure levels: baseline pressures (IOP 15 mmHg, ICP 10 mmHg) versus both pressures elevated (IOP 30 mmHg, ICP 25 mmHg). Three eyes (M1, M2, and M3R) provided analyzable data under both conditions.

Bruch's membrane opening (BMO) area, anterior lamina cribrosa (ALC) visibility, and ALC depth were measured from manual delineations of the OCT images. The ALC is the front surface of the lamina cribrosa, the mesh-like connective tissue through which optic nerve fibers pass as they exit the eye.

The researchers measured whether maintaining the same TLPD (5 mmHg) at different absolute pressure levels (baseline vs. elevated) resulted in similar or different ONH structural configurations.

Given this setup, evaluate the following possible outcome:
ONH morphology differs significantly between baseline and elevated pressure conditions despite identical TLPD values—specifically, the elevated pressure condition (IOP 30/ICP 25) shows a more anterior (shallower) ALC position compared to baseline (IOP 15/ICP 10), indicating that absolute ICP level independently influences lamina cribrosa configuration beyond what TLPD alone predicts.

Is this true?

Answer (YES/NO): NO